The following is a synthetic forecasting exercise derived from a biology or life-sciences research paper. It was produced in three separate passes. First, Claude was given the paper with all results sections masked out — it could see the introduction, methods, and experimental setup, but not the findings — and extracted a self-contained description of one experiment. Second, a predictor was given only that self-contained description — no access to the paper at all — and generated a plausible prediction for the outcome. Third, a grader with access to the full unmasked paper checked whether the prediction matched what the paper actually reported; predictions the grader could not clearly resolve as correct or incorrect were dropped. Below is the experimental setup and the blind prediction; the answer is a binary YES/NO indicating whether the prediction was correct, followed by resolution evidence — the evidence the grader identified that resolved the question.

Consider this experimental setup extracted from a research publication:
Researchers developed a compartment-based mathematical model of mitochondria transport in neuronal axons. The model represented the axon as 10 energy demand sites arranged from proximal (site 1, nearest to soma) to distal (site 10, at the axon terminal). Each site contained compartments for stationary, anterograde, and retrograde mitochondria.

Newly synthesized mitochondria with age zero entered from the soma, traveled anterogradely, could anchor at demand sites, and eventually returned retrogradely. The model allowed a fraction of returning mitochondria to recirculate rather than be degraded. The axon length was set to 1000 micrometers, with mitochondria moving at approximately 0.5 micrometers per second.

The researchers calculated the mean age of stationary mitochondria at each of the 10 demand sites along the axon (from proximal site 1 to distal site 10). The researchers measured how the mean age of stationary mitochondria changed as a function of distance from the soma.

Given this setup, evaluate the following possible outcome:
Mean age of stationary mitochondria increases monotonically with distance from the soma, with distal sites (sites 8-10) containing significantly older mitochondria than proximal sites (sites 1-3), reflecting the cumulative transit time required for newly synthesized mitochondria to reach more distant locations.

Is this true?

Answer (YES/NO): YES